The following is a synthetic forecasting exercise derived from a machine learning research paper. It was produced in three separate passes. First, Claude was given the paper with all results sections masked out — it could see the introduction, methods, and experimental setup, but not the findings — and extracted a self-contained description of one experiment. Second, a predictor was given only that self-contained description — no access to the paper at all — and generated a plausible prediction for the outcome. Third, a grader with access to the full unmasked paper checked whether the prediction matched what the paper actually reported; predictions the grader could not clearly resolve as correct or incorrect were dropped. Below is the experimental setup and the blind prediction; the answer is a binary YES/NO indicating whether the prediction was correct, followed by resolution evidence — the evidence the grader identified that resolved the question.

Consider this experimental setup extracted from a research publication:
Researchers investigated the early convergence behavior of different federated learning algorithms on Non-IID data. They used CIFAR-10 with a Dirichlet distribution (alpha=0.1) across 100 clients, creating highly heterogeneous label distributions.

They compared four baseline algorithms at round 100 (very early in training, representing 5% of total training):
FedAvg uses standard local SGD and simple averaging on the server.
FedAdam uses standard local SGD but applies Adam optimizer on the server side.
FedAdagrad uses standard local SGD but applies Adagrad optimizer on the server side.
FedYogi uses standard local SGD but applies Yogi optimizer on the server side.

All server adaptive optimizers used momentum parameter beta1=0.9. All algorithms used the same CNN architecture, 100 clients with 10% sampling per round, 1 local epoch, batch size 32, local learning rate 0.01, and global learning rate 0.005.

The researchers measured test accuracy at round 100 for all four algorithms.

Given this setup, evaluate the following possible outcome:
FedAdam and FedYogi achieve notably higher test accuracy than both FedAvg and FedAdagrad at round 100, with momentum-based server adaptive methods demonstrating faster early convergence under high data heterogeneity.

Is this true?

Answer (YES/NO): NO